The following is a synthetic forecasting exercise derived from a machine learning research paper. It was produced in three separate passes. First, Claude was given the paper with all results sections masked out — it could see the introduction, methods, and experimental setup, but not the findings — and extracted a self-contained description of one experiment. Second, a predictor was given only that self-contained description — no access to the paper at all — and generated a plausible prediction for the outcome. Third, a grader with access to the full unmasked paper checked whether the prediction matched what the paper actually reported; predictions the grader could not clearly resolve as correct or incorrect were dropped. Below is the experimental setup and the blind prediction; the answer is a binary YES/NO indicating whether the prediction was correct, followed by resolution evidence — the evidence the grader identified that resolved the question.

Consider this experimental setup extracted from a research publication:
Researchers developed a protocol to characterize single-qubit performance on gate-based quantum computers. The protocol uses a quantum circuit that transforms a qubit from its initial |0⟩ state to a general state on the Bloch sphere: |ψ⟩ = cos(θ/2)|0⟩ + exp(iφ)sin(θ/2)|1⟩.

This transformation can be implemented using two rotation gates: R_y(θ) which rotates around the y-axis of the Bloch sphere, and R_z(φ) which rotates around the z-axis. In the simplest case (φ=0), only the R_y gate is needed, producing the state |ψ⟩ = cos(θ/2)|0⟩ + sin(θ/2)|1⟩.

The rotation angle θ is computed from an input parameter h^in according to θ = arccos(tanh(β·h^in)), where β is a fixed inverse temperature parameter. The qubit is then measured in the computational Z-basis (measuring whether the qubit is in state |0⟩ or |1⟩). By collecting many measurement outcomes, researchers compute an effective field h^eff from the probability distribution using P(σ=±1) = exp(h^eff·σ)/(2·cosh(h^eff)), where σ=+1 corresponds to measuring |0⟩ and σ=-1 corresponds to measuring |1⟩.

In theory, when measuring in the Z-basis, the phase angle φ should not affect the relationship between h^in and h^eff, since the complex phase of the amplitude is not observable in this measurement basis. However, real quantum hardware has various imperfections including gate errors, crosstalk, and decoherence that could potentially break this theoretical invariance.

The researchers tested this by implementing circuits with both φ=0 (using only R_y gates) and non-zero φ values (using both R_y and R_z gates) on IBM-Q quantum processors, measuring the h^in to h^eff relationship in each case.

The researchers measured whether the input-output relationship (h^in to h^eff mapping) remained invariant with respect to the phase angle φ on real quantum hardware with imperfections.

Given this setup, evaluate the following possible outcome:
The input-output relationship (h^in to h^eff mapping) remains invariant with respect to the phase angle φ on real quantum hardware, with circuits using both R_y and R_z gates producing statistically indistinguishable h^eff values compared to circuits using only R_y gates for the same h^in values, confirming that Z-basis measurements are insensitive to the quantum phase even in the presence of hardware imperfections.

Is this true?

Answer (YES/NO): YES